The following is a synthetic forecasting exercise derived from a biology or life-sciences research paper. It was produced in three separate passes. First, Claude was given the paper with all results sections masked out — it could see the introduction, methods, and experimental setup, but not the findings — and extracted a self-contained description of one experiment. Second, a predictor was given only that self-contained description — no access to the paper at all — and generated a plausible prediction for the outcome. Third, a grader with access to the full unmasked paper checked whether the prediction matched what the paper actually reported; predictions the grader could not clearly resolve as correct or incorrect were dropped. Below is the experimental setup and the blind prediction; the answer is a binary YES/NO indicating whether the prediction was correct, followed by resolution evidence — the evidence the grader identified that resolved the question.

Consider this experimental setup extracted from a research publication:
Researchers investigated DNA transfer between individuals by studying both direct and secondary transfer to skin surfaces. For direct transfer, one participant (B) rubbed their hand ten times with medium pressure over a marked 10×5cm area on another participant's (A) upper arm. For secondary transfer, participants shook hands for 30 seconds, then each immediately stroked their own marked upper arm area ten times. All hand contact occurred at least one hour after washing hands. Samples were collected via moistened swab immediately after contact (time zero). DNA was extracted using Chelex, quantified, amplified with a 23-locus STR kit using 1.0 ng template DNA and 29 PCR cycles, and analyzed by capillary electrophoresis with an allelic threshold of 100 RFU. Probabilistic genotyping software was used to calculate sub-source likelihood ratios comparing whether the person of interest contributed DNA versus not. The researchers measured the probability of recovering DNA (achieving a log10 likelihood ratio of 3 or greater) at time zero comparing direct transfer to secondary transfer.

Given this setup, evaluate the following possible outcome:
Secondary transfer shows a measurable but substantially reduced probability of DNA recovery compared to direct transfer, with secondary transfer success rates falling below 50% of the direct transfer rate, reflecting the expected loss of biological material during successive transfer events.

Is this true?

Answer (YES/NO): YES